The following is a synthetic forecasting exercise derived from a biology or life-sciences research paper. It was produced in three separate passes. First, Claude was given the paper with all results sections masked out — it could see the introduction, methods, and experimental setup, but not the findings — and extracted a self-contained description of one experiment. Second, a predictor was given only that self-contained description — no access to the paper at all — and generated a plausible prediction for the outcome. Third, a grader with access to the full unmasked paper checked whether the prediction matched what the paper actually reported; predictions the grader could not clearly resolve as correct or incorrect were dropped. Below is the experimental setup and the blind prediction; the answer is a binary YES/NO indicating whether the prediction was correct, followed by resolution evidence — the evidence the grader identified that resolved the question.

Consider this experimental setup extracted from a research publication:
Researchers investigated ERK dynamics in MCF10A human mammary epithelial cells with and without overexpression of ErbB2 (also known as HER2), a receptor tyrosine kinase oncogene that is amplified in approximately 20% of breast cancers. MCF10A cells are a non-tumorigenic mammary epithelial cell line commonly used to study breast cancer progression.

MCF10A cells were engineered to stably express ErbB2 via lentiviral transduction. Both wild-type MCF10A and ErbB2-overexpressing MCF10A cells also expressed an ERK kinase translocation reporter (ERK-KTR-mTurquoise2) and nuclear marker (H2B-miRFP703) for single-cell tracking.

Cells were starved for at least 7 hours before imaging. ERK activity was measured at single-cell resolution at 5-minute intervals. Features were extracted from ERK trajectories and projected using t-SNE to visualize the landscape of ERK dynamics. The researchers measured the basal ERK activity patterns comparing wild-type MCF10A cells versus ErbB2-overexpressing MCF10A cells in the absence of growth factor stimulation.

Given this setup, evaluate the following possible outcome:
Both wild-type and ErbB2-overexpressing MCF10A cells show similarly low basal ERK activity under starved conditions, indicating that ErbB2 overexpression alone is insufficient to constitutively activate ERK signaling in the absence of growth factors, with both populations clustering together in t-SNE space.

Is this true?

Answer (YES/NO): NO